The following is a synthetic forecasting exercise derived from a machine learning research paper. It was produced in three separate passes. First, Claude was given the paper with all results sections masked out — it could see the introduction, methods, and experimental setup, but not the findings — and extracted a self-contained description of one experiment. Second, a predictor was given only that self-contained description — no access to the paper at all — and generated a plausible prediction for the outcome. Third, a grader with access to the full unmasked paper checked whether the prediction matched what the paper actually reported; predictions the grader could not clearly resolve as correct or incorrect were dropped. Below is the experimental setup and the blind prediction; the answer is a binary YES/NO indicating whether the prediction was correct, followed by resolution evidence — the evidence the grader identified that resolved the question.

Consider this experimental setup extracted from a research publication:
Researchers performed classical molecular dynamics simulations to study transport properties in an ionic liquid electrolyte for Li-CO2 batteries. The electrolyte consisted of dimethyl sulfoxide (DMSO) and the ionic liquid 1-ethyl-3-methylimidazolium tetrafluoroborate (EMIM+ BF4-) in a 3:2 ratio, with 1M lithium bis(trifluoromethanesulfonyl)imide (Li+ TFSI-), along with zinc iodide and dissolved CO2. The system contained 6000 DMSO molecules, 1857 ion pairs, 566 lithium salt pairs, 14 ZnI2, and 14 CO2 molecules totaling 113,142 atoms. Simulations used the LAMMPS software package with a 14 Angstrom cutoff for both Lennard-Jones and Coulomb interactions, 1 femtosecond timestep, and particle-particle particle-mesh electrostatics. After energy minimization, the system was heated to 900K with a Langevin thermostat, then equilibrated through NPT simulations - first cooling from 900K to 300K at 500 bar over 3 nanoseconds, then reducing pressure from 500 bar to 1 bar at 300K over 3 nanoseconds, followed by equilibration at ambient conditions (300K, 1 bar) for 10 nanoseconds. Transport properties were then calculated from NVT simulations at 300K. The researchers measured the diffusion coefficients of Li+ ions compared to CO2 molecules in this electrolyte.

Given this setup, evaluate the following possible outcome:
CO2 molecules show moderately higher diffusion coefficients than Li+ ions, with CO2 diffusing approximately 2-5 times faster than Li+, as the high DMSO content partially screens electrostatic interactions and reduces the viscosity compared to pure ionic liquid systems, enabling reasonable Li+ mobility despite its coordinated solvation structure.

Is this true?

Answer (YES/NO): NO